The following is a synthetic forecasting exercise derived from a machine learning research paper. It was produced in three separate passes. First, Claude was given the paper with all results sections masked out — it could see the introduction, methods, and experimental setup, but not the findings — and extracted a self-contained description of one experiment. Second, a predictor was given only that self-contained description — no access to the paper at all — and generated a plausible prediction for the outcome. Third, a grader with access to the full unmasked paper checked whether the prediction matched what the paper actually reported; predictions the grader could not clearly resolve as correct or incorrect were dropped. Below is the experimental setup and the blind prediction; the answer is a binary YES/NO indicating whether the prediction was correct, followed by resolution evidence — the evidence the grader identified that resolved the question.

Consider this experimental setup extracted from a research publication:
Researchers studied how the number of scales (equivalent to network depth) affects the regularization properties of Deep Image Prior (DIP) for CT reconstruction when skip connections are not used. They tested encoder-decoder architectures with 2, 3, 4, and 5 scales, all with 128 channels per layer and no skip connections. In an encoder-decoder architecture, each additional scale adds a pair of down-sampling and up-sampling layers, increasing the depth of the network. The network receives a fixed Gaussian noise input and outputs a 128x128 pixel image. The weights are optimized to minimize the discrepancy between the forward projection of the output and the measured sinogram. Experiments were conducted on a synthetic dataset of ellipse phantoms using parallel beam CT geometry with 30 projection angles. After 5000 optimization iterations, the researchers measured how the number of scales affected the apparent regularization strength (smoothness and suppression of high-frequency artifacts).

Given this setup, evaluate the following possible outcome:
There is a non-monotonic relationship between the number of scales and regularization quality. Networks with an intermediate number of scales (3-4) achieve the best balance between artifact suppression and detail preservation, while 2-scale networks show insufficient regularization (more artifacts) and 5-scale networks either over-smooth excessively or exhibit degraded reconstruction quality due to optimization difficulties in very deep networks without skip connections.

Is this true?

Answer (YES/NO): NO